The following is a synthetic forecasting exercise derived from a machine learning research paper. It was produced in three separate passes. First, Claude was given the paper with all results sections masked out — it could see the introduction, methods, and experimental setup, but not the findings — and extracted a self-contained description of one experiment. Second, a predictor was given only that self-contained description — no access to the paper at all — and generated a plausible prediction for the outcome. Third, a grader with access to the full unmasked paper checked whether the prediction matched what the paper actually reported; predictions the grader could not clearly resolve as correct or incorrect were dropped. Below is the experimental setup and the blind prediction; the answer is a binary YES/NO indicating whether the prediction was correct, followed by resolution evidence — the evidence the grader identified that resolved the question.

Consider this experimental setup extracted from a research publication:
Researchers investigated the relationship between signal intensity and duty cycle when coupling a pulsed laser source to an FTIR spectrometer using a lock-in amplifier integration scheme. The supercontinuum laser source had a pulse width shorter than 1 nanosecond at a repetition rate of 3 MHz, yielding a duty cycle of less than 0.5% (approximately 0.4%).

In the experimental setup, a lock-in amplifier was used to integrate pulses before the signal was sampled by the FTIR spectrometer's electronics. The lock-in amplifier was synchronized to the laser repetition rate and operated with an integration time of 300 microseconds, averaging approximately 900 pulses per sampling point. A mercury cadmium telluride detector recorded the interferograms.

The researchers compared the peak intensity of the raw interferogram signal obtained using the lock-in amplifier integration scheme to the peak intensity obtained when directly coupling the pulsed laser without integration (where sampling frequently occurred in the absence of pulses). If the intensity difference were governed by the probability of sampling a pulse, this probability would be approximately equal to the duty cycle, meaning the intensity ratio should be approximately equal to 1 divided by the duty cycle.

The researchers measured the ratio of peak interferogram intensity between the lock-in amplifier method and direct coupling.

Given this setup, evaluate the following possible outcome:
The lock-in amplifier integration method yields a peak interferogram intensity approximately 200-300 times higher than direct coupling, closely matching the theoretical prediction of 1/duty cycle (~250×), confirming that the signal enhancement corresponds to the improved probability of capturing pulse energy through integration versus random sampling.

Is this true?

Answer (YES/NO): YES